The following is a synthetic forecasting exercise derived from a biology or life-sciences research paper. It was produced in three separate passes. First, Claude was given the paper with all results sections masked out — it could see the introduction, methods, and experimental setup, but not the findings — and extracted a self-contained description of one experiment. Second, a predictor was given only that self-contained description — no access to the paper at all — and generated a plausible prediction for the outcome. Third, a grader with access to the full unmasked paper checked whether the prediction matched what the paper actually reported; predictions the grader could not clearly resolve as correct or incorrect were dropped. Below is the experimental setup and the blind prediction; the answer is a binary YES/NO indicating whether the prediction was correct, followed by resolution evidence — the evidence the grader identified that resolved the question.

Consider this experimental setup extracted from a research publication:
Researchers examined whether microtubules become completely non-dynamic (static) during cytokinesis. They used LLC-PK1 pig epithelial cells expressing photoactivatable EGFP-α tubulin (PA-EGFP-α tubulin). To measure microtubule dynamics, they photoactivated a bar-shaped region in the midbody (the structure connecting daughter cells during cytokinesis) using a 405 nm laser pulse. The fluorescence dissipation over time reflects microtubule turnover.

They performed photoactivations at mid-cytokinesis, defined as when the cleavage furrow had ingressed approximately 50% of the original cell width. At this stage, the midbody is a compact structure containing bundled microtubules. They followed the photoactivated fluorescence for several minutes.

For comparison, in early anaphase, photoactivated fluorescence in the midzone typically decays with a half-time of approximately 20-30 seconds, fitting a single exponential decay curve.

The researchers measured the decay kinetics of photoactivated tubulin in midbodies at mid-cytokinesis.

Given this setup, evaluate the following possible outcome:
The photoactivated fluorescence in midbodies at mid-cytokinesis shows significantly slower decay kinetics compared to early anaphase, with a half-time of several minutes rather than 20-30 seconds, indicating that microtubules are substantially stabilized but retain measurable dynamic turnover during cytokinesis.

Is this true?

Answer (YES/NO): NO